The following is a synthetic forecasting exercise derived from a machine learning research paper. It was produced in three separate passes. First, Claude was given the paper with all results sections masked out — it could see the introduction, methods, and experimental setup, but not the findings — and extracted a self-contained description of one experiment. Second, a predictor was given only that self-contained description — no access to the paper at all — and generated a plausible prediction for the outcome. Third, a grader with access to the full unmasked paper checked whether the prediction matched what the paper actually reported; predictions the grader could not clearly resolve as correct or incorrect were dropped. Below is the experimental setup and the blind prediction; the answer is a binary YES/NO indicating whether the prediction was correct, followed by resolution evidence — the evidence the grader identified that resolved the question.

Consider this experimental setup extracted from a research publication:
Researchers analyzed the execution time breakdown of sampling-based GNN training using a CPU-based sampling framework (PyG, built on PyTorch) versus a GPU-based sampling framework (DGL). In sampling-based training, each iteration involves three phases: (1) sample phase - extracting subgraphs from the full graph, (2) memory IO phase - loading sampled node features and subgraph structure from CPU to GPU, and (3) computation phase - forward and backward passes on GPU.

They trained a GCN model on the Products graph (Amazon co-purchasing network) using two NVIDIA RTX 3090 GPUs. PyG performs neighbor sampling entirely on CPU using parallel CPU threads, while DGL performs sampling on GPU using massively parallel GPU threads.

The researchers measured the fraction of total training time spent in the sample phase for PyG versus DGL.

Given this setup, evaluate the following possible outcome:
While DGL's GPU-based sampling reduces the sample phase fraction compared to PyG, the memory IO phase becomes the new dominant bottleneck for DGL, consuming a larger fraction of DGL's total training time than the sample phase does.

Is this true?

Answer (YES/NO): YES